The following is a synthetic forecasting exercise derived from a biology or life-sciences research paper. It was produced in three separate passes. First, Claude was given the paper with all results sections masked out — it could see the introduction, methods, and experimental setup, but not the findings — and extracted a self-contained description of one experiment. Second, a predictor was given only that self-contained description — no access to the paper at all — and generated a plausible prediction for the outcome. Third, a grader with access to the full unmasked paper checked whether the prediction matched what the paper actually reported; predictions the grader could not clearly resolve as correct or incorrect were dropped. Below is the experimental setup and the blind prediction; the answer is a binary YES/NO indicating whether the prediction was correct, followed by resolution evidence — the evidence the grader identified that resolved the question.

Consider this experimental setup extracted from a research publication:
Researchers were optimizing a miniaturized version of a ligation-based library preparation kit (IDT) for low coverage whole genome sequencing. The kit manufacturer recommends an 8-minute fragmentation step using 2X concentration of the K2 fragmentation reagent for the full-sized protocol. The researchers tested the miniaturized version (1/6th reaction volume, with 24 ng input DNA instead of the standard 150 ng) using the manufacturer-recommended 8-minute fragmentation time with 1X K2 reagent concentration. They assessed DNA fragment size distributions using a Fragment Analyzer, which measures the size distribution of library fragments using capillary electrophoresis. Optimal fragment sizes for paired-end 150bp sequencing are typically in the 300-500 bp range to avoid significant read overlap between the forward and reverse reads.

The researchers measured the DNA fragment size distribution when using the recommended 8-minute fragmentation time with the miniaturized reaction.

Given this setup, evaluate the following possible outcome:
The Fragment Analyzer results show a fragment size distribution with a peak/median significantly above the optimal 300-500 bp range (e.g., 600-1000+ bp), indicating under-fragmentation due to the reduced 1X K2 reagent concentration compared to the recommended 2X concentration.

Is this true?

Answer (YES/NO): NO